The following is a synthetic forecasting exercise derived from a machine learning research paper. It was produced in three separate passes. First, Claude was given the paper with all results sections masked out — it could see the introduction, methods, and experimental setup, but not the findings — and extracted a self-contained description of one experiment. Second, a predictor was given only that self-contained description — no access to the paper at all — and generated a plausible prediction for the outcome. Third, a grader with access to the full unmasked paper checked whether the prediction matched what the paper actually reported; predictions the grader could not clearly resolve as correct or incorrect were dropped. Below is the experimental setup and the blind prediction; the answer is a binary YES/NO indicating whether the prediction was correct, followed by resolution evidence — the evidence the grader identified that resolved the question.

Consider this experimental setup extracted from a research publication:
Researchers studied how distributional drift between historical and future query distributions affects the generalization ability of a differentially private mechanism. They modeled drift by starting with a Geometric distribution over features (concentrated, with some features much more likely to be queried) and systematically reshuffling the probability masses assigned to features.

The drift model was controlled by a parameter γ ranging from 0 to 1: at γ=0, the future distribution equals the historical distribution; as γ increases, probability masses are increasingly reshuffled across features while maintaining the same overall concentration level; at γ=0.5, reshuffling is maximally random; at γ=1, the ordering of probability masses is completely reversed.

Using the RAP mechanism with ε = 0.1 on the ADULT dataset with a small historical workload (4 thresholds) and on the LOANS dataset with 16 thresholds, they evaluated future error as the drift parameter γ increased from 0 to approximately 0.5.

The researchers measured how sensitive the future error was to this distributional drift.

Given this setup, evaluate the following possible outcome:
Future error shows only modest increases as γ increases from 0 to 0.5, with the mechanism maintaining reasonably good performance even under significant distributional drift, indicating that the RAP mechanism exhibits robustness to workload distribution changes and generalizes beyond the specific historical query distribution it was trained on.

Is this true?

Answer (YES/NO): YES